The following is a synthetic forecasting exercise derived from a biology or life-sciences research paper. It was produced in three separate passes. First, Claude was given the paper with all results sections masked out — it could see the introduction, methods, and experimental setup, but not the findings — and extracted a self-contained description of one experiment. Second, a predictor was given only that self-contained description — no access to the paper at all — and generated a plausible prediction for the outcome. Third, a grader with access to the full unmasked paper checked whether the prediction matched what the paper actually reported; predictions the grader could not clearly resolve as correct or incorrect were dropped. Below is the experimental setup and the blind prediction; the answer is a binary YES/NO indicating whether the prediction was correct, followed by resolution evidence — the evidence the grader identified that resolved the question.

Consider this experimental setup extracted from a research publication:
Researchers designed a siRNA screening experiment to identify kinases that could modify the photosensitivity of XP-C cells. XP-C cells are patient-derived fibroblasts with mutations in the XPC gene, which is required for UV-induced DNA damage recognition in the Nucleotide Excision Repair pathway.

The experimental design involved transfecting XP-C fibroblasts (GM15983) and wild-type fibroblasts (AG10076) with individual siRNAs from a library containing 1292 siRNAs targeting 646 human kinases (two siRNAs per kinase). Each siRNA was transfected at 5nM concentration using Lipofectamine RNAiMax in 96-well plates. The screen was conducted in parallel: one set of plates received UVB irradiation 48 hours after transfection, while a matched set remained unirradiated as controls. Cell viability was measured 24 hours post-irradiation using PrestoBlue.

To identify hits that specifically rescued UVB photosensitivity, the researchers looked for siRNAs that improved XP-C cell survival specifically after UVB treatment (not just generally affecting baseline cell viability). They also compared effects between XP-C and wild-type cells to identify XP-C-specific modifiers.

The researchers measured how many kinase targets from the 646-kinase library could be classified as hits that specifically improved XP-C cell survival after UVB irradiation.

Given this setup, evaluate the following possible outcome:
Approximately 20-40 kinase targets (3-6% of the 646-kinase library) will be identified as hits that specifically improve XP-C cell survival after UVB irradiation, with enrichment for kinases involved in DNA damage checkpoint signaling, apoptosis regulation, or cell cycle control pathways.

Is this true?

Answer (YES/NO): YES